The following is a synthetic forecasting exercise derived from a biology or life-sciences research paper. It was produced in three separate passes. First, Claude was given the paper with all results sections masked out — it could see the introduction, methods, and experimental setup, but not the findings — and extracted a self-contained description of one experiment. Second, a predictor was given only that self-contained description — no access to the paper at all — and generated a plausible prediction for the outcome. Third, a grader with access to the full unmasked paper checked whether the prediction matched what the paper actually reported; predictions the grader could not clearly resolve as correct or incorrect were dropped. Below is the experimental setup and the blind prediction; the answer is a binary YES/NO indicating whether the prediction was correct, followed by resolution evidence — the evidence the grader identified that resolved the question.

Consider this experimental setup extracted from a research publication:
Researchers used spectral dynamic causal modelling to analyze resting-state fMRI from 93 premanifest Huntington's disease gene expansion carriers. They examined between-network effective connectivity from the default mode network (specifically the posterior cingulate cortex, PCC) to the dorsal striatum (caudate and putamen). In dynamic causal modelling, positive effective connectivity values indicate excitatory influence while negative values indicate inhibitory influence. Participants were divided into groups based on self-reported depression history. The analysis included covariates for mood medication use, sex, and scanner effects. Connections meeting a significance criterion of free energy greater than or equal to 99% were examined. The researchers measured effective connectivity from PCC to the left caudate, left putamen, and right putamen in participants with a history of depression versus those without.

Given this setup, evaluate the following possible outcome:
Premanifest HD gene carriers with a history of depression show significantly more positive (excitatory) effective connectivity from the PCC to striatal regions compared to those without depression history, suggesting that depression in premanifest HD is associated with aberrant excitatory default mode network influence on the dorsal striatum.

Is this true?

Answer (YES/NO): NO